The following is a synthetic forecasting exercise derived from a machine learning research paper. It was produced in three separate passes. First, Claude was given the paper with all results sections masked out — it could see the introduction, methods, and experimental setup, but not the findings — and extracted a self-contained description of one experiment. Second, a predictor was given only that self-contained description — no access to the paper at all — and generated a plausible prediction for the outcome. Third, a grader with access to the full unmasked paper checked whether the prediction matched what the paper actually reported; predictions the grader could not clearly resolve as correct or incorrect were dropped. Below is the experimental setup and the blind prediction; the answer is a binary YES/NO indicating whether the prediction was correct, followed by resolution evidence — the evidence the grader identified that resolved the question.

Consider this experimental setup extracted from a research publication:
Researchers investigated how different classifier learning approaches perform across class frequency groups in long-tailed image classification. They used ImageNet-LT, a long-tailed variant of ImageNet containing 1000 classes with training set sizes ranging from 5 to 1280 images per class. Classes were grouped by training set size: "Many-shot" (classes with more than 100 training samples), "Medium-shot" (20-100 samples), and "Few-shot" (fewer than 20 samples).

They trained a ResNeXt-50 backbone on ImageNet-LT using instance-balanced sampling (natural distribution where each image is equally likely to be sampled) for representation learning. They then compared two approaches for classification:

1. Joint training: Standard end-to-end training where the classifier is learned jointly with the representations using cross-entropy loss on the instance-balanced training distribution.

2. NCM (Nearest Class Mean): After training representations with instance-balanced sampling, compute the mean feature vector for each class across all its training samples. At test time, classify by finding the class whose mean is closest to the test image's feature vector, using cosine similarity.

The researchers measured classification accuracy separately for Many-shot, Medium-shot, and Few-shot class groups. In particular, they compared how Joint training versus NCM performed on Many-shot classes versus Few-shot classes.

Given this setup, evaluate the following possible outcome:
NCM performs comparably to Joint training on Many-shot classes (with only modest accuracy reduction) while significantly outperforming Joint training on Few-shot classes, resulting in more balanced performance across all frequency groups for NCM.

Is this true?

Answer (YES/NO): NO